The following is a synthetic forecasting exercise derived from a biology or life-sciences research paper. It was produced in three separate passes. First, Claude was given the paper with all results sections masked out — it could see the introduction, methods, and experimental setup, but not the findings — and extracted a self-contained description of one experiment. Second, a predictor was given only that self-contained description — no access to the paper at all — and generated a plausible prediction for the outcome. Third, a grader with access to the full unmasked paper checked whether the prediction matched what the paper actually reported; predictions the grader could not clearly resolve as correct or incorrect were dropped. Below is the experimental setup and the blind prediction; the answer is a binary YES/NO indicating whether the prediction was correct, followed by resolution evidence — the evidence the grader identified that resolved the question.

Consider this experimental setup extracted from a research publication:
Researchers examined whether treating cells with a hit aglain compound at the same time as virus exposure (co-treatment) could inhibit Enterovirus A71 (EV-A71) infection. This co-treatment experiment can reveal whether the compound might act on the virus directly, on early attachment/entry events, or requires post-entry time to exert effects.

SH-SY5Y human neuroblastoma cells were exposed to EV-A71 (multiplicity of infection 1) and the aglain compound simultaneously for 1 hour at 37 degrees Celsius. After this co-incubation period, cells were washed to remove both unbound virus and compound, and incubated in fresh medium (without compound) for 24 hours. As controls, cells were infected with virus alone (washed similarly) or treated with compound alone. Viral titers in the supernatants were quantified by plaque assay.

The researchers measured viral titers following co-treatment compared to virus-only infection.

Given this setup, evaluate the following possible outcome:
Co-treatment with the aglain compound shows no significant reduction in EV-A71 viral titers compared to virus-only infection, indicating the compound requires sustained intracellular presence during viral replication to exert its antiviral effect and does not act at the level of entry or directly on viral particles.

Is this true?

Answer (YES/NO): YES